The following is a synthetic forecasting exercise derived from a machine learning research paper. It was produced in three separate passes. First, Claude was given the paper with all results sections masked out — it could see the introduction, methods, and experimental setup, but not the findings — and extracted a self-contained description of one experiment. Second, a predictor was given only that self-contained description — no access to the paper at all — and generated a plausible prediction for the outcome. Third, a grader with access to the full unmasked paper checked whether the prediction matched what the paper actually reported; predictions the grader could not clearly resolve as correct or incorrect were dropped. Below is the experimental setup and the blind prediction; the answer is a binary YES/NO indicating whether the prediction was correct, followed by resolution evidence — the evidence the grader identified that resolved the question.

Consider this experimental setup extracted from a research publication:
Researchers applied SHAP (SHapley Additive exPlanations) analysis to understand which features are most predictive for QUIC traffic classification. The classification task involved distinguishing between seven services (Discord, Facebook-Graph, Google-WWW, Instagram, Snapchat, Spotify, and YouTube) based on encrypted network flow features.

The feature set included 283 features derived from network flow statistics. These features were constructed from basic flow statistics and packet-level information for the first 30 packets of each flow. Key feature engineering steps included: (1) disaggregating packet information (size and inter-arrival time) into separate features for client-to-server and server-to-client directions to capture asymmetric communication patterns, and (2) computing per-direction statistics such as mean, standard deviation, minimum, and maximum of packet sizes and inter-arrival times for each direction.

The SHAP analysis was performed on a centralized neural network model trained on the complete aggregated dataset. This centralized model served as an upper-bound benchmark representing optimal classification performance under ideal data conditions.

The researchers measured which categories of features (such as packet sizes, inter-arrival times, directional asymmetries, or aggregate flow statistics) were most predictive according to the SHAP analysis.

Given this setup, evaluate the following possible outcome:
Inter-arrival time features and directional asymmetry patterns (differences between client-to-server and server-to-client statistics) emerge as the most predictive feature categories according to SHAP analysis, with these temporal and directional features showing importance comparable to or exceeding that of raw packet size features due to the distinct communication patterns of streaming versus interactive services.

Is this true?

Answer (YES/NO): NO